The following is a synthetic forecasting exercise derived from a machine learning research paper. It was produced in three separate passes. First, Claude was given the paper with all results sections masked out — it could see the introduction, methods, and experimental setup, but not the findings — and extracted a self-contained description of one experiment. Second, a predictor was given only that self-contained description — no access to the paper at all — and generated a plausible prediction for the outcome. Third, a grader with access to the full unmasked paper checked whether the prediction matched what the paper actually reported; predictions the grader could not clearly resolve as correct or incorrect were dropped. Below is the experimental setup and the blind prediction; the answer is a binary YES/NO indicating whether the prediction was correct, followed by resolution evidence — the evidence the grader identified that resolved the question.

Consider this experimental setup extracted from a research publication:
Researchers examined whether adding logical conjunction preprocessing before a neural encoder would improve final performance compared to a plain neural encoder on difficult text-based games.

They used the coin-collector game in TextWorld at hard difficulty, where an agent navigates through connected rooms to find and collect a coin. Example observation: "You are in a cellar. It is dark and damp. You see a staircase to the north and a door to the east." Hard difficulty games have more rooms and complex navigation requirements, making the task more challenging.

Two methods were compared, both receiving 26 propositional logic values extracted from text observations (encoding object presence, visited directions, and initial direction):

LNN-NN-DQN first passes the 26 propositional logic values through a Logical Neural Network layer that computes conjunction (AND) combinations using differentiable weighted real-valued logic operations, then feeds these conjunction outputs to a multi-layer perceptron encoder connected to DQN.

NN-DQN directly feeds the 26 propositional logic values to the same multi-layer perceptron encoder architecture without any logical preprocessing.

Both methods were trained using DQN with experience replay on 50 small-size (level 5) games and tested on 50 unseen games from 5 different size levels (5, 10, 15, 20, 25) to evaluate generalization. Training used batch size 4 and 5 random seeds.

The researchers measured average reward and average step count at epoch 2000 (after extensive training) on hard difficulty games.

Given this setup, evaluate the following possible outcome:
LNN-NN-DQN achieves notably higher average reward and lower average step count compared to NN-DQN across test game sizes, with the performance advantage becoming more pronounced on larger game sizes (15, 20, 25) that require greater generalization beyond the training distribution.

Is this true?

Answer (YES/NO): NO